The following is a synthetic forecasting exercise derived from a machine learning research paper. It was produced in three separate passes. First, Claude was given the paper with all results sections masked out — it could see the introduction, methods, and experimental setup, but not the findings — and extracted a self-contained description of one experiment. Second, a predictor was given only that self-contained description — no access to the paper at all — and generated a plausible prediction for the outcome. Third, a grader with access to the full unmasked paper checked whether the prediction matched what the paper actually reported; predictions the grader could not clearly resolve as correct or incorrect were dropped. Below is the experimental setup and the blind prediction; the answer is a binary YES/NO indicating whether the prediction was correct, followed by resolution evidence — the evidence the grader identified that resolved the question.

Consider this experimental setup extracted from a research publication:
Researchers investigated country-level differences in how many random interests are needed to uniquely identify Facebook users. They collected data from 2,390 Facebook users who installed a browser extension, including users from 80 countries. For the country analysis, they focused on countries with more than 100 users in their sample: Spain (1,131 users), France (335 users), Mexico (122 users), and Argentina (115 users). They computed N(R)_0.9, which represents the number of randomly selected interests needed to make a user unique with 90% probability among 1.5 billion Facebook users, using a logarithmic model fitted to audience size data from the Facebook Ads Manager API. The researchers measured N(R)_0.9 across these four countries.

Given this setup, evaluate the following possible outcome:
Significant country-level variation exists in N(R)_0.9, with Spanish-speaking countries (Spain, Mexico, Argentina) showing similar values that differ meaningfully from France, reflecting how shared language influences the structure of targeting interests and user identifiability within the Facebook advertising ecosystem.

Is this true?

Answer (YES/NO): NO